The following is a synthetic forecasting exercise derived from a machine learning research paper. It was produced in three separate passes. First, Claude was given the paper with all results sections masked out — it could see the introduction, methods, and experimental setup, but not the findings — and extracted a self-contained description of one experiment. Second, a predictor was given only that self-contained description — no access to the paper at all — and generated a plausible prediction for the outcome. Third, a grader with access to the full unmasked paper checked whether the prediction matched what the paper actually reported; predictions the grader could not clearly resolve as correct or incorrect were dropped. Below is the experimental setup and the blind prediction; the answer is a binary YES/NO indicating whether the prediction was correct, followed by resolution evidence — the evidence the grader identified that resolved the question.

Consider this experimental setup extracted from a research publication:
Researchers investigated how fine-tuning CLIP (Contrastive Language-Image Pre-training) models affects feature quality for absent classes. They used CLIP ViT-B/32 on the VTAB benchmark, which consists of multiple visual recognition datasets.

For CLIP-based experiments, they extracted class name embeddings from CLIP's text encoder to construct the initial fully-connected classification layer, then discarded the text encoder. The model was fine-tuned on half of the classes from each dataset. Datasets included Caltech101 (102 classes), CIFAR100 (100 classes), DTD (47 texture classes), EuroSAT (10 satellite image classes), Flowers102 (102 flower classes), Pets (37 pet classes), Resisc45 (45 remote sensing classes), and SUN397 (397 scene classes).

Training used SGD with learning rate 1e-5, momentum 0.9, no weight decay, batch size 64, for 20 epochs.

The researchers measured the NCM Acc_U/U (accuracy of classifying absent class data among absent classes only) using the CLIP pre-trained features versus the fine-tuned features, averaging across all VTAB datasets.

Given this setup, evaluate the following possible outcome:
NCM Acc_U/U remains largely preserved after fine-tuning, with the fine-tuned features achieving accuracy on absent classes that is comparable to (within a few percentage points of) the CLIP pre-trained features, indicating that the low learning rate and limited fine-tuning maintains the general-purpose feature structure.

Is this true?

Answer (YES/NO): NO